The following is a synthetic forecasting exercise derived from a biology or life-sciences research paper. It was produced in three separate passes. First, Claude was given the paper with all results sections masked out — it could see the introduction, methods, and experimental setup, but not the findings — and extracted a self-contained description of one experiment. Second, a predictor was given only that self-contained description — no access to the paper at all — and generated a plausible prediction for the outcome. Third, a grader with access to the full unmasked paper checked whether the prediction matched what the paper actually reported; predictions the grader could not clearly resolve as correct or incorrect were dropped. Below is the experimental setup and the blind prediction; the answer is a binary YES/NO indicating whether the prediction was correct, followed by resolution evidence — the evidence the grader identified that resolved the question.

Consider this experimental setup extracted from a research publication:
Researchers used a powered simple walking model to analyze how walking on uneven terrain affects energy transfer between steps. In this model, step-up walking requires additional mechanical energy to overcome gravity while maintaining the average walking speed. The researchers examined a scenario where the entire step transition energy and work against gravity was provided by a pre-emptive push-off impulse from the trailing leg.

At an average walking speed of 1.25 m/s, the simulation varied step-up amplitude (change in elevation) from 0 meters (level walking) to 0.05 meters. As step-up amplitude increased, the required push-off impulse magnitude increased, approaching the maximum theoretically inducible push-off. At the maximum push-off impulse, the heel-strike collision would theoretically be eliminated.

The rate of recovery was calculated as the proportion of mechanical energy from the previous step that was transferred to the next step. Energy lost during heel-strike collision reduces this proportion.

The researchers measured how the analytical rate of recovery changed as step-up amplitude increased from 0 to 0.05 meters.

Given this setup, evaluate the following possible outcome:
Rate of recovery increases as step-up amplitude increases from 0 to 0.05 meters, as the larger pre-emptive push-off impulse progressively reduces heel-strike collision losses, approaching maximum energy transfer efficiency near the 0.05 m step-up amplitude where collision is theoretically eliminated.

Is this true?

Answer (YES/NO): YES